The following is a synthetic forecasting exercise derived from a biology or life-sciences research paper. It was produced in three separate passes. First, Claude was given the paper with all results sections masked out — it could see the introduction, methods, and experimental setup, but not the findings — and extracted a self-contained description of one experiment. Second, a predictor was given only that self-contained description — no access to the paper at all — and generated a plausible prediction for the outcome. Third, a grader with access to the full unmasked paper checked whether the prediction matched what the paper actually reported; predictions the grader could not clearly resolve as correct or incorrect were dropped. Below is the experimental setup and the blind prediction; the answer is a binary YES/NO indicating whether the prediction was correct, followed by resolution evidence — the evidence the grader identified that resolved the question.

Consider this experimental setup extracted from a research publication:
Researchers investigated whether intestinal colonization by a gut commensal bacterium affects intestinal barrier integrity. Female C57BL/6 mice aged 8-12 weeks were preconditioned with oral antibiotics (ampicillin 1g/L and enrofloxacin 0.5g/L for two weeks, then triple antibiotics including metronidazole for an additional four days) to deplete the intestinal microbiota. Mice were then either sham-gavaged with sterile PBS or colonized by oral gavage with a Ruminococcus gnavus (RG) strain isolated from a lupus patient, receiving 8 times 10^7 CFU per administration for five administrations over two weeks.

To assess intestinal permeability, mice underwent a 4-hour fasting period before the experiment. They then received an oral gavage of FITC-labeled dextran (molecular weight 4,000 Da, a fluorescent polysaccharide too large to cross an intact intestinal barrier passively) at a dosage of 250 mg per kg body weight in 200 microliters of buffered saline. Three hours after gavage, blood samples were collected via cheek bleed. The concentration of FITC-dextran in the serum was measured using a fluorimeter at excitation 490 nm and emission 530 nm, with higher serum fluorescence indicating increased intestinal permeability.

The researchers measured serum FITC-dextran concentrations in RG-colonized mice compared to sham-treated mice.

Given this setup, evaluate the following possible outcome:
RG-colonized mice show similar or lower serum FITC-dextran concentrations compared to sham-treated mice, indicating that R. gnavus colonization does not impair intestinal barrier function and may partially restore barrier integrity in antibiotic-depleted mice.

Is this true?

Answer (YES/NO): NO